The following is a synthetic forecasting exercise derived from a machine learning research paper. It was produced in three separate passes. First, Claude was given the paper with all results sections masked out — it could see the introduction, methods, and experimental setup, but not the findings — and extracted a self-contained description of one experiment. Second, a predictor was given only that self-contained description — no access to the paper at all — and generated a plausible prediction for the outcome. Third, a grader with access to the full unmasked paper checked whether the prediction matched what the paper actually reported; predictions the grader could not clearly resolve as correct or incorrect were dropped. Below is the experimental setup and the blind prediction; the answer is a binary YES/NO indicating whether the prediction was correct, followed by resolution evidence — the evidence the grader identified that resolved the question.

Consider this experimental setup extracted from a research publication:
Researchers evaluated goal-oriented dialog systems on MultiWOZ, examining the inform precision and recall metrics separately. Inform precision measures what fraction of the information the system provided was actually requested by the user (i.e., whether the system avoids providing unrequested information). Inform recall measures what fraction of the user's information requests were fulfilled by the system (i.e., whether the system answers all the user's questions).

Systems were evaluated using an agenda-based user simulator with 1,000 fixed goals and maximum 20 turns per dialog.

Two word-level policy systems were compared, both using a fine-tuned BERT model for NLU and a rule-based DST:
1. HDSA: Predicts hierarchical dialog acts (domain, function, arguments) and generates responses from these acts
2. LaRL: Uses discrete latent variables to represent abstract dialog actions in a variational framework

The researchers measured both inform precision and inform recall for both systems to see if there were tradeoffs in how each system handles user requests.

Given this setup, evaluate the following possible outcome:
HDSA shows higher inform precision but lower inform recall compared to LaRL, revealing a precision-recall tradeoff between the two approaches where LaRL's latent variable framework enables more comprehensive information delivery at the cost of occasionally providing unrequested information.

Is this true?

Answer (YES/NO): YES